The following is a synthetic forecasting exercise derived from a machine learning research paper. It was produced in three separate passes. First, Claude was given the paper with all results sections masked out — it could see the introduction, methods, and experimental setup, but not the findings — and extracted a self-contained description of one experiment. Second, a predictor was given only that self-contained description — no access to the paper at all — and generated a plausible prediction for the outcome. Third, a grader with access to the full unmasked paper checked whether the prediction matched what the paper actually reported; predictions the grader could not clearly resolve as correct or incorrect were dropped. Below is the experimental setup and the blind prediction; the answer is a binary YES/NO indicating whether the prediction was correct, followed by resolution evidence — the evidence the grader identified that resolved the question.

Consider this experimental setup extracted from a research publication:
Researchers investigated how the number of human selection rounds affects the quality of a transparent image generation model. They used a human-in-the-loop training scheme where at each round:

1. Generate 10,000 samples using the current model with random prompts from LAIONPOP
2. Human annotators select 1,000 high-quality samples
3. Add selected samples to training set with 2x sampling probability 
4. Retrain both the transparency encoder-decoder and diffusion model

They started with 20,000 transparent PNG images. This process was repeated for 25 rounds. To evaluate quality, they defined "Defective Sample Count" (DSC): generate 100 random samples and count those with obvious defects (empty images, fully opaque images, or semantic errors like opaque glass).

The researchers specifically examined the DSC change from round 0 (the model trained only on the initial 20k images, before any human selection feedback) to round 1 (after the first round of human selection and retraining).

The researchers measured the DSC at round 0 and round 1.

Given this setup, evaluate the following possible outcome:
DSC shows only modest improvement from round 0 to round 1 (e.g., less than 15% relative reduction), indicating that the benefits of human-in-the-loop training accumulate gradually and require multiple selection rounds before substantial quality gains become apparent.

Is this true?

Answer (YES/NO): NO